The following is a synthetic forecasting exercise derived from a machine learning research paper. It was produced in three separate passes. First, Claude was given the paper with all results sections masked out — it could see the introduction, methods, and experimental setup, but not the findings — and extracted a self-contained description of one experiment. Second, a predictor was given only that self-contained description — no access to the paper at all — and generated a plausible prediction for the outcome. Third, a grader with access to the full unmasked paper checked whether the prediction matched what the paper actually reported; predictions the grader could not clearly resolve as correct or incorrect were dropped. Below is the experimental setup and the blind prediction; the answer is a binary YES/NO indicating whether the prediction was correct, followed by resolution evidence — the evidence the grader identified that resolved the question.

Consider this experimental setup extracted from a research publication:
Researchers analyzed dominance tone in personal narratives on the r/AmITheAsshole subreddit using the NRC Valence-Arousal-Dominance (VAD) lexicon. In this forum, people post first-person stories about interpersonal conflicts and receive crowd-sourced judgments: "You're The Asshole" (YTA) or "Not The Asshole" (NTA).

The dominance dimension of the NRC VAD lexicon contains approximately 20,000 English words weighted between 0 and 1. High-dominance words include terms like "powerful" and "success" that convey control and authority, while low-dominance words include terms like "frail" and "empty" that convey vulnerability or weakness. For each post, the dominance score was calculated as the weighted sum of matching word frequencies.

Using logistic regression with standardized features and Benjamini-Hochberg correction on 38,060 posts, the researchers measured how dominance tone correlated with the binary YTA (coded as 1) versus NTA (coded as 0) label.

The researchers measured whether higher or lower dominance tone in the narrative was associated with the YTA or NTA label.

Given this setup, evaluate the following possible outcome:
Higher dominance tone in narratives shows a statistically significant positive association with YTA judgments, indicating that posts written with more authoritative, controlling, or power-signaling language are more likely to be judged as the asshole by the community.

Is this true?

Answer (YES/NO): NO